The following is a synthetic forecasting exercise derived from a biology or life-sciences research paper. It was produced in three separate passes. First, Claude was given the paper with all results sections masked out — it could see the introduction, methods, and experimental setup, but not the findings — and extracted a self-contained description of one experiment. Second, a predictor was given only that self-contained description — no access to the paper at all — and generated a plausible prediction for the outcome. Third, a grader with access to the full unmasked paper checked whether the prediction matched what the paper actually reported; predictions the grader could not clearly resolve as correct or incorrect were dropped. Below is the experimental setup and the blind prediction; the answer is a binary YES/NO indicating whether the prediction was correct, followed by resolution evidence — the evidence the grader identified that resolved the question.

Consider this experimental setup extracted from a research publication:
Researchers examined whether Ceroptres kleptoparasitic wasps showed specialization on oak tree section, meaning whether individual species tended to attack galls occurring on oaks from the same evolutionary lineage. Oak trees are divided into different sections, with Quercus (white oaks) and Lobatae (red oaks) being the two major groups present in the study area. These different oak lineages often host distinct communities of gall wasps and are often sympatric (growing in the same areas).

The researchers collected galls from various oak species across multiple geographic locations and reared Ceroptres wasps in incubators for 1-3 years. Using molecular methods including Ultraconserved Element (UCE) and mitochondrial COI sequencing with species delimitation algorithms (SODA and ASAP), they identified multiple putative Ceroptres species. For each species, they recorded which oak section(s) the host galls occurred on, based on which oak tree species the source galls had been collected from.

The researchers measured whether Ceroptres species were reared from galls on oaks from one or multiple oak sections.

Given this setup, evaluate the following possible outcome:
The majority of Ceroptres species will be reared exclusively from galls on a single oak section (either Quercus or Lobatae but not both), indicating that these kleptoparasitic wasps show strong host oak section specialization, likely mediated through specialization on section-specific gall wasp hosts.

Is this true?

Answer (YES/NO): YES